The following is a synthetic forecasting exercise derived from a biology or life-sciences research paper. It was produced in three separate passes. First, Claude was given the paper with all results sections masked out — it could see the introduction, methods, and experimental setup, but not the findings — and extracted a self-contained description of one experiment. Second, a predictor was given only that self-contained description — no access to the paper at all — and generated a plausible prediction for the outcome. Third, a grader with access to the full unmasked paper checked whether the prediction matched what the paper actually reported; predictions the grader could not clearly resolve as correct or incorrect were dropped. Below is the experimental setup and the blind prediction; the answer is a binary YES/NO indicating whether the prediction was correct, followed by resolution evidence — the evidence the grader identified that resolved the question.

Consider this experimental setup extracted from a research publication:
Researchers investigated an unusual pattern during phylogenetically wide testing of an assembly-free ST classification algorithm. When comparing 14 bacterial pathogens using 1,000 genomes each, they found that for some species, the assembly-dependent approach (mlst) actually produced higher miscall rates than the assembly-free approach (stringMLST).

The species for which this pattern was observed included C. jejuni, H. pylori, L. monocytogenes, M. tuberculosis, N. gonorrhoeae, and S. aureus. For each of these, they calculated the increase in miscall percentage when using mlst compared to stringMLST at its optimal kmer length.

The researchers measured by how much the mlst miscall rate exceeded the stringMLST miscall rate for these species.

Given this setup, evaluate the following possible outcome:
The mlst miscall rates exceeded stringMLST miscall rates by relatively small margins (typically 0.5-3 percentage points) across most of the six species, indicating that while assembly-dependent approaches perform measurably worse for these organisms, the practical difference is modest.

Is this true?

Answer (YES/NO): NO